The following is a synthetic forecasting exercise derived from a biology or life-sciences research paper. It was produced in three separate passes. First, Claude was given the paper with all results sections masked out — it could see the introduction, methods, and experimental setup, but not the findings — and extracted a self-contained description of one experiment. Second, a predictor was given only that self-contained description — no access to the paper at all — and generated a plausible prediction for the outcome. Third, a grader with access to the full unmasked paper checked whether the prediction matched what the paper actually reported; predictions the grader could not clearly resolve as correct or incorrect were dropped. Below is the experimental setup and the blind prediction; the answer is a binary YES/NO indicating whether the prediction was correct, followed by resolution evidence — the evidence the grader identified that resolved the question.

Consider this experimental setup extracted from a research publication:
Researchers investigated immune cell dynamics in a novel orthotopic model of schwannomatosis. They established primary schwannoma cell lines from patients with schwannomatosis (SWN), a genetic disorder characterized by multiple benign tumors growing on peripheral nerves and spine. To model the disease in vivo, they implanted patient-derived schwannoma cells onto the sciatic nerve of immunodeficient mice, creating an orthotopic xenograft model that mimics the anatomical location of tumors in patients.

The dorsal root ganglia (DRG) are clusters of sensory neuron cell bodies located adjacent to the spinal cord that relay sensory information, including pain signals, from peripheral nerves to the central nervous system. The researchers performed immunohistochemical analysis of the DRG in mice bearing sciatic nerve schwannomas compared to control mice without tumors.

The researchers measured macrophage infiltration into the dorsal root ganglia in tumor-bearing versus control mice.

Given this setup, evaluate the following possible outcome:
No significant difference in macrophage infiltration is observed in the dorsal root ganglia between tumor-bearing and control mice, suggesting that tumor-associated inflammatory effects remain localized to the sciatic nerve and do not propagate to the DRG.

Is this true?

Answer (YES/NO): NO